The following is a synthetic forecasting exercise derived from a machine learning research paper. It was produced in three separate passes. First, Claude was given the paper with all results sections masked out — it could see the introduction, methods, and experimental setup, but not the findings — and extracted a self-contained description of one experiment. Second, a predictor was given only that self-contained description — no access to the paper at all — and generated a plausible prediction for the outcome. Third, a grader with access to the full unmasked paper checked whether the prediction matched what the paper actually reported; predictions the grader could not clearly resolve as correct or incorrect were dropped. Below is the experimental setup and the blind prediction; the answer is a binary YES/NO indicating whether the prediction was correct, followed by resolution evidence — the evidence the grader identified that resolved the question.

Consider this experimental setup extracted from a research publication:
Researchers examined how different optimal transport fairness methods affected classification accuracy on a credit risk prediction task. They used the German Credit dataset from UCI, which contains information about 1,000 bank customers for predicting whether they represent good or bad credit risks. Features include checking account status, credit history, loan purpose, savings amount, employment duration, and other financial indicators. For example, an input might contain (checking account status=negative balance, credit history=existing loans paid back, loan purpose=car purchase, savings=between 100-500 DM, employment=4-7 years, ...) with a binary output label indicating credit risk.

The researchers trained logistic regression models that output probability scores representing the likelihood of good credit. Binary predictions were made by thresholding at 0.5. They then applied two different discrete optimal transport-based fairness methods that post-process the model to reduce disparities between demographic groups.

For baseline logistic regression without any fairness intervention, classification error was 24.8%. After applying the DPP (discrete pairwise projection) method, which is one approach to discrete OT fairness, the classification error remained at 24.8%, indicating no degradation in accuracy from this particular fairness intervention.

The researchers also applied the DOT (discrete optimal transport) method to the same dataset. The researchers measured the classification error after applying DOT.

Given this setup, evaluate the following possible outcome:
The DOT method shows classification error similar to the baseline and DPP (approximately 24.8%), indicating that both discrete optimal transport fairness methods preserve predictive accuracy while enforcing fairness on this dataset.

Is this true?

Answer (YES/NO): NO